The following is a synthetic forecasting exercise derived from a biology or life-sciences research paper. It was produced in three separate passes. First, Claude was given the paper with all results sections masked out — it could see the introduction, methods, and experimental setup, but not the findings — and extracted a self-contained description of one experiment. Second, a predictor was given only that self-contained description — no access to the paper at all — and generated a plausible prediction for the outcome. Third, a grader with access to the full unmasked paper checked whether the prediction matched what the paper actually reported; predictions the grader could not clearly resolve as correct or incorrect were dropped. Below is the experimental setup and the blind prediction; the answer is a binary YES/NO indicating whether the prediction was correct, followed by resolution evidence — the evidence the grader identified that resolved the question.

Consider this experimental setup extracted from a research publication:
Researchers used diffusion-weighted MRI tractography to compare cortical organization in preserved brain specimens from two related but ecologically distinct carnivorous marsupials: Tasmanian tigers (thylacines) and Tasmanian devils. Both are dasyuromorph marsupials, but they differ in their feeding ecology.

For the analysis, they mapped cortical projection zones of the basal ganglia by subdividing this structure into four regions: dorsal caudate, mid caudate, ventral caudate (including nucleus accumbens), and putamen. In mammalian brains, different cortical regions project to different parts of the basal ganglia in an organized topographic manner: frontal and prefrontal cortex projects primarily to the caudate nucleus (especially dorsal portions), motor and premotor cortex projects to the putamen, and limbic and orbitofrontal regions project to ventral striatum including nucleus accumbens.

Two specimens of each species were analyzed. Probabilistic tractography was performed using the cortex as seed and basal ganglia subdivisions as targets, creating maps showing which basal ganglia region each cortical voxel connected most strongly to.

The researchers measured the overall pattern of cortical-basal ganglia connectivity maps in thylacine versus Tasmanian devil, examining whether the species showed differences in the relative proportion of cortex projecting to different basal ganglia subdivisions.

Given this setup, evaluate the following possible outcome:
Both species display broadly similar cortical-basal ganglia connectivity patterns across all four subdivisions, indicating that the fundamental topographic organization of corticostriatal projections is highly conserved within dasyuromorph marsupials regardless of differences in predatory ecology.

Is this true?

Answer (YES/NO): NO